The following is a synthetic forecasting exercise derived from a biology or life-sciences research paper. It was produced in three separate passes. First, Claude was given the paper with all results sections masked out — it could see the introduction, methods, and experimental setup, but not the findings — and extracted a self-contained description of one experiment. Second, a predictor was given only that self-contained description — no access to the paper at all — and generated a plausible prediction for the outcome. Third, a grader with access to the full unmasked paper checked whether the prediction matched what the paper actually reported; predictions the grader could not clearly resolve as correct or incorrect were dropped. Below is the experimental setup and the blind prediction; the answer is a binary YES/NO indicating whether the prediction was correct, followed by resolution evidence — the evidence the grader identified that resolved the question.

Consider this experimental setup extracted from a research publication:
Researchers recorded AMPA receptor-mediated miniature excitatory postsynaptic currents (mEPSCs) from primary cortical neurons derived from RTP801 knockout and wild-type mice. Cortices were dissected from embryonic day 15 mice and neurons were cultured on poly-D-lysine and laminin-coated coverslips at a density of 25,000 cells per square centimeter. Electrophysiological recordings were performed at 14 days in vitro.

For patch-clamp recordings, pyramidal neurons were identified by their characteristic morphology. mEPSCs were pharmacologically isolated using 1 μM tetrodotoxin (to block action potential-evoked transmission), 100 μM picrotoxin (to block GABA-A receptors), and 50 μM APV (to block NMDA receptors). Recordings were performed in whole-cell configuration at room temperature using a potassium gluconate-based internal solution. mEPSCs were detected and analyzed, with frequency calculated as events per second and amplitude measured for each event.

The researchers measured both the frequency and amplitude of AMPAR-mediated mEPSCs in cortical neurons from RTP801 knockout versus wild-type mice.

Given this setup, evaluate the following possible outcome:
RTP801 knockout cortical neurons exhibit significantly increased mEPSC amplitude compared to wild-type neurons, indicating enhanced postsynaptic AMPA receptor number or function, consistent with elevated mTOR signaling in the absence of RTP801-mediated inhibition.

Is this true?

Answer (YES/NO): YES